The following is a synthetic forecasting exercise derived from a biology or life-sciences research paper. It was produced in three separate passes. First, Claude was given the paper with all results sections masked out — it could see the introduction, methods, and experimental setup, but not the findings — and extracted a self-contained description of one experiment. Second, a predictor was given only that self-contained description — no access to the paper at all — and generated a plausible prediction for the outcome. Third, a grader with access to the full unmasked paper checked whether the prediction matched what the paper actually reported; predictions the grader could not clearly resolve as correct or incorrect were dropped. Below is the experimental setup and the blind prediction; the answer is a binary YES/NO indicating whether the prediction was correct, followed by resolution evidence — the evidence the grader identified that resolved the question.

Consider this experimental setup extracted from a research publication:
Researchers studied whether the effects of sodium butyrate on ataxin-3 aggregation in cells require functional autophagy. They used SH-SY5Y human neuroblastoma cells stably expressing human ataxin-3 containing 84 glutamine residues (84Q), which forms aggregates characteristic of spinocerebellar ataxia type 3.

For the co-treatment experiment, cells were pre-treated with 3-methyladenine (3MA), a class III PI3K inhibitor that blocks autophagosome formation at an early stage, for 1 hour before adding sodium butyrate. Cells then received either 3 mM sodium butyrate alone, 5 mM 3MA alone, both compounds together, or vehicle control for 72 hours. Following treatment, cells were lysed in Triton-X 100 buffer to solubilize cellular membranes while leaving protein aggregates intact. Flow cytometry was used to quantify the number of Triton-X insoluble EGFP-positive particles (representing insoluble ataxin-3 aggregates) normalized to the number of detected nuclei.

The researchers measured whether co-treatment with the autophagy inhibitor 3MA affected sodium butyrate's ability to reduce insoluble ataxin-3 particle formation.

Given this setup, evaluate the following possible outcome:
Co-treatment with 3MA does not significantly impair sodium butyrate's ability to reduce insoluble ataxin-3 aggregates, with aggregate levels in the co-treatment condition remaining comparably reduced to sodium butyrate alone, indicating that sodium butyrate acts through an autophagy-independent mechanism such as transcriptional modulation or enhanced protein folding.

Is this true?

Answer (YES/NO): NO